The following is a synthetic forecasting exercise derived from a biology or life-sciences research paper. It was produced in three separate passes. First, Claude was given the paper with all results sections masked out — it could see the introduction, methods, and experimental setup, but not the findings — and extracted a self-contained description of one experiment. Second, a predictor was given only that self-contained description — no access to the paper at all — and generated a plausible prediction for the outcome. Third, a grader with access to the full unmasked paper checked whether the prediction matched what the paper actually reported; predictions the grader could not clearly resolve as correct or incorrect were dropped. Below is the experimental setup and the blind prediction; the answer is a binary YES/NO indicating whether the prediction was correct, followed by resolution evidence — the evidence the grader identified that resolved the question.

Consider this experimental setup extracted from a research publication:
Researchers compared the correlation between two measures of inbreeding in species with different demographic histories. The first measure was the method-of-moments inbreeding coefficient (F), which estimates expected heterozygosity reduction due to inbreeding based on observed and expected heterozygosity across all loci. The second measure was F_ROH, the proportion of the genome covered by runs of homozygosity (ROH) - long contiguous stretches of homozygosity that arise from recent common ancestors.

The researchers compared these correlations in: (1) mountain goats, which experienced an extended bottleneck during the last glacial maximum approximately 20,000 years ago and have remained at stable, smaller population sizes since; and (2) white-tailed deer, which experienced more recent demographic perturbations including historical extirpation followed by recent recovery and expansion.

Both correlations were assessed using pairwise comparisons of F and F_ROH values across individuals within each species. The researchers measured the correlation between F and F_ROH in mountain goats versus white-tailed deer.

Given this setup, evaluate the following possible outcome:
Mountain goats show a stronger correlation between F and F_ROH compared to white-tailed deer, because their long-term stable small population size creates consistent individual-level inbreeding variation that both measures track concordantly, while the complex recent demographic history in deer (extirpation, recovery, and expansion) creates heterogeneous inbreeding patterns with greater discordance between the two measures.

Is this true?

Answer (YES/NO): YES